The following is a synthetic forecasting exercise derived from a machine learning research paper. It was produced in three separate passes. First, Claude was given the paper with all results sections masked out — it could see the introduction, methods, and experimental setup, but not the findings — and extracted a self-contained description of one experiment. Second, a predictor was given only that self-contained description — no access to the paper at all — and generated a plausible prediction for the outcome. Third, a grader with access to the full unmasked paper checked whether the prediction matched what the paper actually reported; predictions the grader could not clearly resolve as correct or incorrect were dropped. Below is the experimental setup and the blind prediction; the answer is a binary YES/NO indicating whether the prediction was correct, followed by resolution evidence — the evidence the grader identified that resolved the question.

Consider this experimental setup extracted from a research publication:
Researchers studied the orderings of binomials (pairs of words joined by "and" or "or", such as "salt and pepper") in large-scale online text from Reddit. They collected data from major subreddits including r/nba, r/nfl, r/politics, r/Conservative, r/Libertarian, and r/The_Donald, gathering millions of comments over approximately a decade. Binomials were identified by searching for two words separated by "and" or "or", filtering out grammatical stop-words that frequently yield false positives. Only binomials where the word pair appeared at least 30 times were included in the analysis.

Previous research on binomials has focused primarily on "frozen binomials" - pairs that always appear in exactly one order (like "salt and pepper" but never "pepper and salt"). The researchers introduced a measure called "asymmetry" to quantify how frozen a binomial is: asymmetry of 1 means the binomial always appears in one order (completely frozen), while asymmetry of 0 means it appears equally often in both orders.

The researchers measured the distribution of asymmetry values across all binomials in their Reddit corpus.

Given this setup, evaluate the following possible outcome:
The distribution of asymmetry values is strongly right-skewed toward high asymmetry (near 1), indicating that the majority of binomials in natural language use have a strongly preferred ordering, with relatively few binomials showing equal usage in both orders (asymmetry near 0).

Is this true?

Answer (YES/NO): NO